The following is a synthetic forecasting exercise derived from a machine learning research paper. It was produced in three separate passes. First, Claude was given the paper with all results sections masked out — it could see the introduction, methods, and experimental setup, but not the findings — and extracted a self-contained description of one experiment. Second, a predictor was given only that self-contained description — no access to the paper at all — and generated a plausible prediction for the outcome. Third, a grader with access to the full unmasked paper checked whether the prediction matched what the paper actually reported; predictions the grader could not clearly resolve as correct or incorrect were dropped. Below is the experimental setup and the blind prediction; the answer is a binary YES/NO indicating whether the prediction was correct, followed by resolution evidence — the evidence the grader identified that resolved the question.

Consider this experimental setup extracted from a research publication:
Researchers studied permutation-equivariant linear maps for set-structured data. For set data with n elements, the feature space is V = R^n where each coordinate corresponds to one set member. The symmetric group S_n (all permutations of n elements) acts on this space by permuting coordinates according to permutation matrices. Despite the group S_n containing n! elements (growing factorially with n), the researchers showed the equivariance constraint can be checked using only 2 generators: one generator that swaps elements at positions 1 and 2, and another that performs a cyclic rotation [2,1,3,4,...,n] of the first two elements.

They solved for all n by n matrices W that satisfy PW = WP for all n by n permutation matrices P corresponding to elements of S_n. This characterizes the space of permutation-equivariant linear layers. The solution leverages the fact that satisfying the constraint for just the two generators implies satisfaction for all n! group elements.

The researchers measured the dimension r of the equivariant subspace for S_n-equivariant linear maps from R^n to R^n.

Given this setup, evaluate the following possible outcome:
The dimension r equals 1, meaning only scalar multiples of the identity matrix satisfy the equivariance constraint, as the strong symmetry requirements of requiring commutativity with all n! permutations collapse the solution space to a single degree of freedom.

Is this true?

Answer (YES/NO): NO